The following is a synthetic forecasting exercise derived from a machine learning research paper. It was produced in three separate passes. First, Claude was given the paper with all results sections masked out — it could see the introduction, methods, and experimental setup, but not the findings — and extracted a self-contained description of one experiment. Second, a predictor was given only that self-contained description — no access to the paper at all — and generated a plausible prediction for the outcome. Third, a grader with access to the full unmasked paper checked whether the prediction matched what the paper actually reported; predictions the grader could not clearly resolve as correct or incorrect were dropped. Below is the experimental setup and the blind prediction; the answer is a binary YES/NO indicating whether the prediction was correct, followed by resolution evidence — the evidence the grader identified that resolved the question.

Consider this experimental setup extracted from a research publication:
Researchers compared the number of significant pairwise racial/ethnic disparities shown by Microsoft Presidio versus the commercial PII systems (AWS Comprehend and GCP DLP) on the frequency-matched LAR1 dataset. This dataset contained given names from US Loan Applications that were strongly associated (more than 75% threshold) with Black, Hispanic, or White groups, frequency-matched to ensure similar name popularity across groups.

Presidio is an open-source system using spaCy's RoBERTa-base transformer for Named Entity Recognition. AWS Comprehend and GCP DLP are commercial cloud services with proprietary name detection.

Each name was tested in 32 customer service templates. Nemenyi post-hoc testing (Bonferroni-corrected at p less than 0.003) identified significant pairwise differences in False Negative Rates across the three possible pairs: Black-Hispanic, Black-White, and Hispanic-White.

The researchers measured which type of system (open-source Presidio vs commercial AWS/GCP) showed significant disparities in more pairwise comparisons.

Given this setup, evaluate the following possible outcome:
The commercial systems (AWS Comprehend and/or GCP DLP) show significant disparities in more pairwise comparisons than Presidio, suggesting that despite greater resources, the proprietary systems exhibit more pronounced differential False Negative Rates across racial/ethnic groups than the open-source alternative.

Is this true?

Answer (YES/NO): YES